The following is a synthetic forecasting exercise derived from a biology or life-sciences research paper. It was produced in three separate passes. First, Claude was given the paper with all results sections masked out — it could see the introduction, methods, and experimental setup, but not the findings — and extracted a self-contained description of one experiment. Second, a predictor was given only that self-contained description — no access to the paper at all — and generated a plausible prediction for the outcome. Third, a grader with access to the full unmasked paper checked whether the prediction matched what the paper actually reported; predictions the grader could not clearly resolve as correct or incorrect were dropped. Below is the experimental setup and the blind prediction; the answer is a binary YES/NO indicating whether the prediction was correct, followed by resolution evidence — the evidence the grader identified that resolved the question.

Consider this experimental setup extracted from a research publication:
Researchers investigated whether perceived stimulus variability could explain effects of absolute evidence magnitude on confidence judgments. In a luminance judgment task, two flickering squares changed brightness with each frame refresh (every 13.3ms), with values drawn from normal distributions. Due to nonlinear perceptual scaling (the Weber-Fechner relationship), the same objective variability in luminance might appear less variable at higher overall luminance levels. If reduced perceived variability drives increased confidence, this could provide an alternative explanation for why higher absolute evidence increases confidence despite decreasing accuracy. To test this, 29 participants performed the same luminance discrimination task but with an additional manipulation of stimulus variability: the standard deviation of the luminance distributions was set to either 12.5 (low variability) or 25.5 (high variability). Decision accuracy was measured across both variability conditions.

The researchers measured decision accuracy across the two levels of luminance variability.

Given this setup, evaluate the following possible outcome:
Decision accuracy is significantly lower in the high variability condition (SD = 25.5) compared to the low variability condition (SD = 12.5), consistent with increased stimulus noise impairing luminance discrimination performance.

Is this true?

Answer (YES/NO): NO